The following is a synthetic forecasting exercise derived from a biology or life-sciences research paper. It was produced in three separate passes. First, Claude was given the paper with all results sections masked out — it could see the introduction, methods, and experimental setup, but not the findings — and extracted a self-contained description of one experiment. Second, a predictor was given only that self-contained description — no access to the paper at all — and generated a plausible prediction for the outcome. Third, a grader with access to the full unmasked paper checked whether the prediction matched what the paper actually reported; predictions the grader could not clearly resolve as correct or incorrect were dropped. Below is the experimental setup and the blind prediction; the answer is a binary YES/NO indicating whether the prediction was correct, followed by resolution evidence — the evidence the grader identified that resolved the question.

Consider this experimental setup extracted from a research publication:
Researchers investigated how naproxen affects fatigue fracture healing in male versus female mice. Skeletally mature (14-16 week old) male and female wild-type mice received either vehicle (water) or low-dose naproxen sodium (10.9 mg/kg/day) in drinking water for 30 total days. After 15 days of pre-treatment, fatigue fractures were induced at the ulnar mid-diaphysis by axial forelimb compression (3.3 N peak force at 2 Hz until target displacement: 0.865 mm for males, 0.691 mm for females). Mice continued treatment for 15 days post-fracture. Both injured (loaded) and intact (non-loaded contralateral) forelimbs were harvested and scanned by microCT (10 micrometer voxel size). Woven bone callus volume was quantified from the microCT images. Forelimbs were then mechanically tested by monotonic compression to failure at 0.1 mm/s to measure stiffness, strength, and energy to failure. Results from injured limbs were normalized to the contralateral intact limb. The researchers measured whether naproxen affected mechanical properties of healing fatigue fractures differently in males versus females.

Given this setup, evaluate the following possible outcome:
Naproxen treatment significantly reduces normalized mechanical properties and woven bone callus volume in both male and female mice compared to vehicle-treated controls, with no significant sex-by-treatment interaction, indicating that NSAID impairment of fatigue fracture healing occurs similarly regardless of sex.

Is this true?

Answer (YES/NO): NO